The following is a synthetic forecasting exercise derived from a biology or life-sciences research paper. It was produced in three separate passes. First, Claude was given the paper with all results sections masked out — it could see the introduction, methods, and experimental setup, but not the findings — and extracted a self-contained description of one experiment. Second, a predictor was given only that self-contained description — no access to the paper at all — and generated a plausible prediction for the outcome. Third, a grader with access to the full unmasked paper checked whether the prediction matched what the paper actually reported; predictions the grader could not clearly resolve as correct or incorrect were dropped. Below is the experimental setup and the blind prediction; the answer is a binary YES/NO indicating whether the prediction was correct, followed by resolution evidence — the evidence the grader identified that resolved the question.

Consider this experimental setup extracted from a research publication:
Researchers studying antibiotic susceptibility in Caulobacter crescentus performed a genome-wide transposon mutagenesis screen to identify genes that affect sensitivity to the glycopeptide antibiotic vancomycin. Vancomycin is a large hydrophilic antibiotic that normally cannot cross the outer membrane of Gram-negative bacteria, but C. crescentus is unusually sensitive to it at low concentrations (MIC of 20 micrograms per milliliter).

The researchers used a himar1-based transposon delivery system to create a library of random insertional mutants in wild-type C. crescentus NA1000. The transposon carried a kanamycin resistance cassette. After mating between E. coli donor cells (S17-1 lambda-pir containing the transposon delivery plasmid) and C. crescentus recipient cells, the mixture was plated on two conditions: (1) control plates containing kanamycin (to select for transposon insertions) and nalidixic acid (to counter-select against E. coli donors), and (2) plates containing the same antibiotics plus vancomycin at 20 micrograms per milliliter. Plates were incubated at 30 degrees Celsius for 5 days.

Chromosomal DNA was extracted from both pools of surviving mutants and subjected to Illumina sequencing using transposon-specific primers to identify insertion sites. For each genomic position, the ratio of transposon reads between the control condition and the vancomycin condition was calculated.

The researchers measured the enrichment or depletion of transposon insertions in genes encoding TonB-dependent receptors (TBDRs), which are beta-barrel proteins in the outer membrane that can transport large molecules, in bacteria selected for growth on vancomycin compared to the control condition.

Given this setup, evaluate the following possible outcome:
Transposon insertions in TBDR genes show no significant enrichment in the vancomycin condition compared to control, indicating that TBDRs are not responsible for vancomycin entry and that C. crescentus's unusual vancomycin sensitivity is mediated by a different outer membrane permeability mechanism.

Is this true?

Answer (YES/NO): NO